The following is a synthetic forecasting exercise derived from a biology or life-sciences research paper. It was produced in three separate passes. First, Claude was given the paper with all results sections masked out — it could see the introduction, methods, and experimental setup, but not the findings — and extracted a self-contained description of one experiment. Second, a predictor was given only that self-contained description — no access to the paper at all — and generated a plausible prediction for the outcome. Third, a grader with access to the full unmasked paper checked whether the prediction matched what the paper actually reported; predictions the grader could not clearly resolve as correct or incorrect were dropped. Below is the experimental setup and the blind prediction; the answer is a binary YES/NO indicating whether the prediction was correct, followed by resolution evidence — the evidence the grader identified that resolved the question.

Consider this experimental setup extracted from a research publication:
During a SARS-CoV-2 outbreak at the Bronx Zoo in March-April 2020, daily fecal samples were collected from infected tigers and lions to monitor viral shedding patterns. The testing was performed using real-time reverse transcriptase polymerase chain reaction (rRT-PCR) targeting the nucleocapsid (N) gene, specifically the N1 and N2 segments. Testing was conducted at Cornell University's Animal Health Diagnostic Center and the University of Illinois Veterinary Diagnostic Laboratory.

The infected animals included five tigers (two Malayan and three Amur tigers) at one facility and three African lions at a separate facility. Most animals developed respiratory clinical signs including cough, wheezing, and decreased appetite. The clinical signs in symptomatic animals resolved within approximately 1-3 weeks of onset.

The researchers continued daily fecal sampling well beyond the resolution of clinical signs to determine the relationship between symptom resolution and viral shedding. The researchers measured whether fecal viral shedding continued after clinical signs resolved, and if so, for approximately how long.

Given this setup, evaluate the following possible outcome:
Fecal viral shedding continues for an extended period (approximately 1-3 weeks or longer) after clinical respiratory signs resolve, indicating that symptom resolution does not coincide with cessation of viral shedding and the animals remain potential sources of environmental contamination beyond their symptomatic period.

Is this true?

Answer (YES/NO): YES